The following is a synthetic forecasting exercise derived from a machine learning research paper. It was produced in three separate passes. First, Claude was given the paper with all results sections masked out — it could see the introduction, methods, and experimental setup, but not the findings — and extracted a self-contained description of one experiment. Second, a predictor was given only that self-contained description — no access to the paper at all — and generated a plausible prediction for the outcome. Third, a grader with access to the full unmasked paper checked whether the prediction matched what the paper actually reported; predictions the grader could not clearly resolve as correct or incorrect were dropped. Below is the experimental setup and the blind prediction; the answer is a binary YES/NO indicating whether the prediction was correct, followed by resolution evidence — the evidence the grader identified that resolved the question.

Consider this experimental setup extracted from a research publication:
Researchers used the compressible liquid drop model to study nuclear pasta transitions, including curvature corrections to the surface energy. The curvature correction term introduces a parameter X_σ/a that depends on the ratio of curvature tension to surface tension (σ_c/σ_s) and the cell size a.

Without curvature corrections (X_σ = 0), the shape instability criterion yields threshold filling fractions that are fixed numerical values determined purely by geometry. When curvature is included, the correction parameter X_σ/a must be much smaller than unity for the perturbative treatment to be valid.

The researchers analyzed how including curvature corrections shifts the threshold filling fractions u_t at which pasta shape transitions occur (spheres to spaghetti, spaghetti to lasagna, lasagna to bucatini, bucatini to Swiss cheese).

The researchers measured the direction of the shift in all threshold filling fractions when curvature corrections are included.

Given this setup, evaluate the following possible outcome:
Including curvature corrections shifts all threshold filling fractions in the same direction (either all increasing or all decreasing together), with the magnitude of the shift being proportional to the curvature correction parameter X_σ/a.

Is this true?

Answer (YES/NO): NO